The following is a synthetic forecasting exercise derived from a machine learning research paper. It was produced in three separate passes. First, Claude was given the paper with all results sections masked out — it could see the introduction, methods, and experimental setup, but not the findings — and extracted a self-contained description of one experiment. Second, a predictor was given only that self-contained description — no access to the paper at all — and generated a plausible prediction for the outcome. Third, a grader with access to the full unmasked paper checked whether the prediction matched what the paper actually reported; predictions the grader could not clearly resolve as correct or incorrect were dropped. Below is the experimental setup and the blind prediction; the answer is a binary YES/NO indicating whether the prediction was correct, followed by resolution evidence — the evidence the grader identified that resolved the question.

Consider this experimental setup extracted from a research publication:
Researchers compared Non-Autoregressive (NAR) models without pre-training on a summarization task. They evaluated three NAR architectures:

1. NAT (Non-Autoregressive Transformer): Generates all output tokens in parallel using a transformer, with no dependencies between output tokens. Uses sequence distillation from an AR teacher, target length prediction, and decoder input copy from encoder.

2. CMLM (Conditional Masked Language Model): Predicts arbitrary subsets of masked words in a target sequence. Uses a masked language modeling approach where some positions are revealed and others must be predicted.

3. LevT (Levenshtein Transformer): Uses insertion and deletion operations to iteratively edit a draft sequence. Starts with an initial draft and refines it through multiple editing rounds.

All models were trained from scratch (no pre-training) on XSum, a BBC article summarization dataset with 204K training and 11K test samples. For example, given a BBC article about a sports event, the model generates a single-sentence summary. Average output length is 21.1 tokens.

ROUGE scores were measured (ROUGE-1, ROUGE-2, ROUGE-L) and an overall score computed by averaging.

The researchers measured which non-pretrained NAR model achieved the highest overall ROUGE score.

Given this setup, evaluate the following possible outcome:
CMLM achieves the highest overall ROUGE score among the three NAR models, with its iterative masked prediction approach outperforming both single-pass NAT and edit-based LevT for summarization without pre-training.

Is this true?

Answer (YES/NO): NO